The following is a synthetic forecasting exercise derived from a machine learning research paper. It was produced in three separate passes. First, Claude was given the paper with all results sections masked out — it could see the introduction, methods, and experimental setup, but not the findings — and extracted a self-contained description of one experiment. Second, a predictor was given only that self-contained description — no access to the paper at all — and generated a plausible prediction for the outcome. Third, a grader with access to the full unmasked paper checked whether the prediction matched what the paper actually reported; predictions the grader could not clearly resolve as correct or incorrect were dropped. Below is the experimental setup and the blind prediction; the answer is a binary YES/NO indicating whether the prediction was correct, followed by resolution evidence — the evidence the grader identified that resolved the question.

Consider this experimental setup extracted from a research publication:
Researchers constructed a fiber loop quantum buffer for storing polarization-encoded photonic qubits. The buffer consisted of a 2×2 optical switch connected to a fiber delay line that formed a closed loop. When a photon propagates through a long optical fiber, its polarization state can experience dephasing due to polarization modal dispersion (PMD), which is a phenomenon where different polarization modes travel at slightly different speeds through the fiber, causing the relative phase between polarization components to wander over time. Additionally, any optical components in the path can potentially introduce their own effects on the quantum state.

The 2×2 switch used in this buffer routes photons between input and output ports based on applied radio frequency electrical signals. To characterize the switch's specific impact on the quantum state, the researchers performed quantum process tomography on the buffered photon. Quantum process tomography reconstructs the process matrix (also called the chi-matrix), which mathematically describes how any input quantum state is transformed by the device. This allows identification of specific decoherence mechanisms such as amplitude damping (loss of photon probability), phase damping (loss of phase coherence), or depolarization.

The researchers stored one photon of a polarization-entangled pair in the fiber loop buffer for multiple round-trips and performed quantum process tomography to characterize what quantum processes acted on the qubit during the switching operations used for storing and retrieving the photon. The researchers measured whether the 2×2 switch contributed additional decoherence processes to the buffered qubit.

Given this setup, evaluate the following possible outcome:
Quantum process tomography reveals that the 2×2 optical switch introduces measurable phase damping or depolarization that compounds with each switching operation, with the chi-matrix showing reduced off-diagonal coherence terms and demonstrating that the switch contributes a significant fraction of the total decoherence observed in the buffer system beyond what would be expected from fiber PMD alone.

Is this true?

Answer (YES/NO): NO